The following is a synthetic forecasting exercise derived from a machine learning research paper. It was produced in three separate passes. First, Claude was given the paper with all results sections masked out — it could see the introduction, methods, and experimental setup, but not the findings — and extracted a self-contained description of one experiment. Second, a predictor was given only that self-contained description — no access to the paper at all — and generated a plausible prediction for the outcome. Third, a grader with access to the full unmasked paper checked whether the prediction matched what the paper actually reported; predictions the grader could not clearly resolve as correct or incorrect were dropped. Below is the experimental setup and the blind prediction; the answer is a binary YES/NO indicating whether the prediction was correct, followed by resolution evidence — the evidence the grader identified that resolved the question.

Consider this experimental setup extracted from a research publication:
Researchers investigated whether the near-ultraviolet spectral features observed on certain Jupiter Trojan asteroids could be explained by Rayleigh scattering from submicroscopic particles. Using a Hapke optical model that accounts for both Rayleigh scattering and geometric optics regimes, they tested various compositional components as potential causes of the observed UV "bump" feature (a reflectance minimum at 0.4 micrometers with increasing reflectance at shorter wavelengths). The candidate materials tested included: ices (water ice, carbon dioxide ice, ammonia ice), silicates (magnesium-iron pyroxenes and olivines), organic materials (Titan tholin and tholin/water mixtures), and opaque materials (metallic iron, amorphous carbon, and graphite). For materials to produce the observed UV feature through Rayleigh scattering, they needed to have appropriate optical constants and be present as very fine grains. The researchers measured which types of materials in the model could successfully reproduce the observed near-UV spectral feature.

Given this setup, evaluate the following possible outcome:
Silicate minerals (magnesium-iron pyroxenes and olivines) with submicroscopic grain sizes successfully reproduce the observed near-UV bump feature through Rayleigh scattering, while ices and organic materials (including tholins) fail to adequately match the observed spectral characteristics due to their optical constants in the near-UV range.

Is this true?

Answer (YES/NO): NO